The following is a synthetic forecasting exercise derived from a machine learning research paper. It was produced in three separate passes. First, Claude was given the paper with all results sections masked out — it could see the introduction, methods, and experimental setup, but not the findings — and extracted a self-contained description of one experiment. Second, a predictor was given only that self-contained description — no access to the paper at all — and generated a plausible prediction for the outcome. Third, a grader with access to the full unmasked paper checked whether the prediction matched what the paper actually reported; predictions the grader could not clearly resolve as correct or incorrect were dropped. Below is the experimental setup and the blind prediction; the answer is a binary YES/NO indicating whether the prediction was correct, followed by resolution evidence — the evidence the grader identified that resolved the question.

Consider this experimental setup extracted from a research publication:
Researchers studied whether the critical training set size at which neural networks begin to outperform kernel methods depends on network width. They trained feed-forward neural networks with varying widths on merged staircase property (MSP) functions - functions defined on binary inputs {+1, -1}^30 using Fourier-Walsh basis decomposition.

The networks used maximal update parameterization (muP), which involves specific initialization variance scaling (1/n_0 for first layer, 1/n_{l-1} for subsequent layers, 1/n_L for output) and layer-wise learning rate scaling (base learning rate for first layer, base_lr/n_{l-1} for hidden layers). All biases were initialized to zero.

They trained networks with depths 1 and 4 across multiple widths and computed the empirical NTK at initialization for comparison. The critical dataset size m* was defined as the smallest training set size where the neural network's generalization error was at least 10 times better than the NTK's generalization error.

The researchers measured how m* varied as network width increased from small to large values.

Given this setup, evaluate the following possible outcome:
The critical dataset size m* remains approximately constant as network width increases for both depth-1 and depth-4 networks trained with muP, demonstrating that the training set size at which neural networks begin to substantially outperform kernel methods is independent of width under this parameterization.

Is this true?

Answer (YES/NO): YES